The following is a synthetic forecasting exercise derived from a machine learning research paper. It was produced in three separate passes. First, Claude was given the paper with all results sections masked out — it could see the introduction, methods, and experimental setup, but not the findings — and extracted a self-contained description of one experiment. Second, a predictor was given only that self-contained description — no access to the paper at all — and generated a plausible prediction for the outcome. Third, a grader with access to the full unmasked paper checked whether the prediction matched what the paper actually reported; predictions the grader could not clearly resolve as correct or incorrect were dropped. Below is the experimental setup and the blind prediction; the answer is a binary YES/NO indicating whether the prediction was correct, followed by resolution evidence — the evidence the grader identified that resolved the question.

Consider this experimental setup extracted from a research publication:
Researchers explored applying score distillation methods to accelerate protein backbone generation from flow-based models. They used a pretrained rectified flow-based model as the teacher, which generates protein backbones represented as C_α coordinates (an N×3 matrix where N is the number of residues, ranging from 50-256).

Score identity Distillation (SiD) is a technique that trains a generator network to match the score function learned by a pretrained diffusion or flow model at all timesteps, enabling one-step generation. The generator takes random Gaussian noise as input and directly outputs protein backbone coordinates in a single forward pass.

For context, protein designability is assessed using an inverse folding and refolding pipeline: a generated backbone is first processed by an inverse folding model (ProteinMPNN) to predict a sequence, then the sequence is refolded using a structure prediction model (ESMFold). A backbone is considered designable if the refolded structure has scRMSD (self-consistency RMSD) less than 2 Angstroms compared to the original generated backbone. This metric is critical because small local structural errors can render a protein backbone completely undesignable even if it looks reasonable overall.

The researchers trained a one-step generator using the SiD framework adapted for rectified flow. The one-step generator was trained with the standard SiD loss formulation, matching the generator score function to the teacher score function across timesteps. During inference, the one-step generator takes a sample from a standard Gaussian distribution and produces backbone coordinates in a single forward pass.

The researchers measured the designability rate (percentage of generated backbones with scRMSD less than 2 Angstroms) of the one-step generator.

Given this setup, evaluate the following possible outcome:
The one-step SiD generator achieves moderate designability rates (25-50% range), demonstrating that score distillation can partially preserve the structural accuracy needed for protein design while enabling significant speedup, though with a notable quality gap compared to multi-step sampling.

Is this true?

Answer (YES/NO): NO